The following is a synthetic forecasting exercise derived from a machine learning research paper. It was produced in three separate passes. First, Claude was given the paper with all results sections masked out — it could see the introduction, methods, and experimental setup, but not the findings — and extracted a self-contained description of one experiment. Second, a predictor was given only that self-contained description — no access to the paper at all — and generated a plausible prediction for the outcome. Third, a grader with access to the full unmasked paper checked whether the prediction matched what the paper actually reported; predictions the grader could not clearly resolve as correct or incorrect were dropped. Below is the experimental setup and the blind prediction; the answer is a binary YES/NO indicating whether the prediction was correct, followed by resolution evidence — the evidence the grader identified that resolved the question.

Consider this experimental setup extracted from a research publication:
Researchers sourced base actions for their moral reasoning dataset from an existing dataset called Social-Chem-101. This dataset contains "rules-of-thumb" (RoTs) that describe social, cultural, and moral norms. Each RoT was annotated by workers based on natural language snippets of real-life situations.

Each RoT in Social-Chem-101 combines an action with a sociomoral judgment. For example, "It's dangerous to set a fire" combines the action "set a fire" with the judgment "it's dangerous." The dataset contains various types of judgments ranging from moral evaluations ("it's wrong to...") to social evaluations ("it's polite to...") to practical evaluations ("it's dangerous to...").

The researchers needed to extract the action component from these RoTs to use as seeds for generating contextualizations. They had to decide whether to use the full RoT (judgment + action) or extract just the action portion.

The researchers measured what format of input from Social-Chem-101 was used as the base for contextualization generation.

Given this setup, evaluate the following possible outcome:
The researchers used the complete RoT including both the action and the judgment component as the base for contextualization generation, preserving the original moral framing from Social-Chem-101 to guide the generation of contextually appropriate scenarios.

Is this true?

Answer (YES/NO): NO